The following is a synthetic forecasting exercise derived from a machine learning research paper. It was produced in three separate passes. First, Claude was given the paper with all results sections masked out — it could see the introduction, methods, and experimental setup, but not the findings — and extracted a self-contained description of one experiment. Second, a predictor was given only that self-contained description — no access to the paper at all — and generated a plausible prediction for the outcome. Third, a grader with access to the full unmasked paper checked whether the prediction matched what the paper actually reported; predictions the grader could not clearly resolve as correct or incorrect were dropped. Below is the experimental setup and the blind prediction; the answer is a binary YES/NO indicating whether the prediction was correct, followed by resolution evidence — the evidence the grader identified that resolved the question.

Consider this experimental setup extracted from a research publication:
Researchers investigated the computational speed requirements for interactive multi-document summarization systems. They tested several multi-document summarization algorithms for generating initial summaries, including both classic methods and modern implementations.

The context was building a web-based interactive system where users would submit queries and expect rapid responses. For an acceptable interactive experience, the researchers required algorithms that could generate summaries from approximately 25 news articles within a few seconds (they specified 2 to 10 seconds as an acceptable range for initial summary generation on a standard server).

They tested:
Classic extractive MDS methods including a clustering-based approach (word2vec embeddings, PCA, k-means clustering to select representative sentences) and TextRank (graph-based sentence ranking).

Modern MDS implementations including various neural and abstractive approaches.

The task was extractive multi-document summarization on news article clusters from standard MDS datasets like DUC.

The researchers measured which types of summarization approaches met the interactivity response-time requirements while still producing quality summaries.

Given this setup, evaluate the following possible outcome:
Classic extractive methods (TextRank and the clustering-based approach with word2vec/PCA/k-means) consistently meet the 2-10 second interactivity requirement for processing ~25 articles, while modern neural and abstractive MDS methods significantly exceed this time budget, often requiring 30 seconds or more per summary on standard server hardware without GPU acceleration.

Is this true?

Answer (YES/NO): NO